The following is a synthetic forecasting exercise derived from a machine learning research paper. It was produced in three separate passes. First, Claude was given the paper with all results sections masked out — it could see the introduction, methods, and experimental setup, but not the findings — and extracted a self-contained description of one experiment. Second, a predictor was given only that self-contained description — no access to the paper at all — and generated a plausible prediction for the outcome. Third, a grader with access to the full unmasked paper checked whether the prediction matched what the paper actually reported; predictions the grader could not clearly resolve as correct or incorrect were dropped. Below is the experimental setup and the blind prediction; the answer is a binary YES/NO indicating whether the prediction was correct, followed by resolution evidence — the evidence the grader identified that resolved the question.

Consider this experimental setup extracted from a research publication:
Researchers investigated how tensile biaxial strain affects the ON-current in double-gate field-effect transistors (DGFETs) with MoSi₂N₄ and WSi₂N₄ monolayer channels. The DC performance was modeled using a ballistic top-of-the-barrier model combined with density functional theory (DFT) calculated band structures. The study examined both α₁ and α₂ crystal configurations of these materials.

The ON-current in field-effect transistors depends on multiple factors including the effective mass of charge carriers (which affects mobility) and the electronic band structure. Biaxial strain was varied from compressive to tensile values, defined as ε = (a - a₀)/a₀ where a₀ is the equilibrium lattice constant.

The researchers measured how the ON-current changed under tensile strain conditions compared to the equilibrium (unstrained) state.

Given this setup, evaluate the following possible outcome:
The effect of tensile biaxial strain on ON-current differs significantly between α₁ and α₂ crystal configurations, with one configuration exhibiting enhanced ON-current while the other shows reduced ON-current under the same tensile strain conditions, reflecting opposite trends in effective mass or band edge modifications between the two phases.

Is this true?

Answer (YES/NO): YES